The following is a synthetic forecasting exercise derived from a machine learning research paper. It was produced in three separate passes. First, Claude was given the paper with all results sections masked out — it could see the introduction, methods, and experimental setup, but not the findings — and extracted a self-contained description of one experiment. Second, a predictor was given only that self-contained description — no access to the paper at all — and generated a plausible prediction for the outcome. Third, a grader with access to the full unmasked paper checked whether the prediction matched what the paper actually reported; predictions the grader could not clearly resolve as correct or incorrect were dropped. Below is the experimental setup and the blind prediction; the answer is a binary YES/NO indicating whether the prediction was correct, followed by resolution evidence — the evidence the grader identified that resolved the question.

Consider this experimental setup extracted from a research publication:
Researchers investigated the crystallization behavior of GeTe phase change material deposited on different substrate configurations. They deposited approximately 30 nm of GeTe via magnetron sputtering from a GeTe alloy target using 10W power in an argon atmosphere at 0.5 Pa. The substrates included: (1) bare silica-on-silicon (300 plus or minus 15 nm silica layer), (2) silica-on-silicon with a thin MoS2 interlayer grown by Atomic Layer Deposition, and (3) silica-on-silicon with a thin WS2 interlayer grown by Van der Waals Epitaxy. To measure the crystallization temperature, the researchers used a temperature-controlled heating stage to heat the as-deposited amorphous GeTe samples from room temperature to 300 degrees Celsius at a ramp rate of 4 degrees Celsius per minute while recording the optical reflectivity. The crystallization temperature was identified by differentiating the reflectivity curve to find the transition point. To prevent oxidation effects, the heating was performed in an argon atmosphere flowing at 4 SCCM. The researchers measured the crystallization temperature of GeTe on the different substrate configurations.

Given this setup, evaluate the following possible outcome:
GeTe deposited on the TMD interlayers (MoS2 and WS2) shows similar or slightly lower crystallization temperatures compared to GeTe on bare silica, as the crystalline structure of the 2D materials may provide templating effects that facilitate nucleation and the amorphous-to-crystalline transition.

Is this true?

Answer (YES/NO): YES